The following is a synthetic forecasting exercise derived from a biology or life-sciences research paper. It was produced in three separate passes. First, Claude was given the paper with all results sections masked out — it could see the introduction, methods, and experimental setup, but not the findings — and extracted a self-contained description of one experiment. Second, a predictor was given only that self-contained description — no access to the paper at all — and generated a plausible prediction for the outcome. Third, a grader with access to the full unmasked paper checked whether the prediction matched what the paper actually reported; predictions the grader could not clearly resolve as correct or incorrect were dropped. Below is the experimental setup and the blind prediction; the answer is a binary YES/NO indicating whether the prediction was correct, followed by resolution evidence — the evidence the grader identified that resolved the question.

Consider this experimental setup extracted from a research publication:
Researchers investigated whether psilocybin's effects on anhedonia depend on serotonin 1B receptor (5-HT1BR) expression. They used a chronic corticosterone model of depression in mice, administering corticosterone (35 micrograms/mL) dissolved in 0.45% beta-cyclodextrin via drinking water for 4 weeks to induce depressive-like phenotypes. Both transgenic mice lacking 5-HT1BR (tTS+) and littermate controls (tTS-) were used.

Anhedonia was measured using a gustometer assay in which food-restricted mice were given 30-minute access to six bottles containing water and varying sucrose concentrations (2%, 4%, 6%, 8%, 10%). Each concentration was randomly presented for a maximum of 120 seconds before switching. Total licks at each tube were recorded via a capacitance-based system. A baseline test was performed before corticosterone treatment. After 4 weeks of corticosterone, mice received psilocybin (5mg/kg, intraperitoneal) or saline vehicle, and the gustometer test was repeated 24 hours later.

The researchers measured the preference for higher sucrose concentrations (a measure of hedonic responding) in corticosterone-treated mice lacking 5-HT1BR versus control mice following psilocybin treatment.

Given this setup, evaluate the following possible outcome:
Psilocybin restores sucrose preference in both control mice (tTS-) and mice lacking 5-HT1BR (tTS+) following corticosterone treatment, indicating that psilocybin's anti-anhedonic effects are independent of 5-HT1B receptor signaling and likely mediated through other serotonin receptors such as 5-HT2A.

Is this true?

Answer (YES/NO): NO